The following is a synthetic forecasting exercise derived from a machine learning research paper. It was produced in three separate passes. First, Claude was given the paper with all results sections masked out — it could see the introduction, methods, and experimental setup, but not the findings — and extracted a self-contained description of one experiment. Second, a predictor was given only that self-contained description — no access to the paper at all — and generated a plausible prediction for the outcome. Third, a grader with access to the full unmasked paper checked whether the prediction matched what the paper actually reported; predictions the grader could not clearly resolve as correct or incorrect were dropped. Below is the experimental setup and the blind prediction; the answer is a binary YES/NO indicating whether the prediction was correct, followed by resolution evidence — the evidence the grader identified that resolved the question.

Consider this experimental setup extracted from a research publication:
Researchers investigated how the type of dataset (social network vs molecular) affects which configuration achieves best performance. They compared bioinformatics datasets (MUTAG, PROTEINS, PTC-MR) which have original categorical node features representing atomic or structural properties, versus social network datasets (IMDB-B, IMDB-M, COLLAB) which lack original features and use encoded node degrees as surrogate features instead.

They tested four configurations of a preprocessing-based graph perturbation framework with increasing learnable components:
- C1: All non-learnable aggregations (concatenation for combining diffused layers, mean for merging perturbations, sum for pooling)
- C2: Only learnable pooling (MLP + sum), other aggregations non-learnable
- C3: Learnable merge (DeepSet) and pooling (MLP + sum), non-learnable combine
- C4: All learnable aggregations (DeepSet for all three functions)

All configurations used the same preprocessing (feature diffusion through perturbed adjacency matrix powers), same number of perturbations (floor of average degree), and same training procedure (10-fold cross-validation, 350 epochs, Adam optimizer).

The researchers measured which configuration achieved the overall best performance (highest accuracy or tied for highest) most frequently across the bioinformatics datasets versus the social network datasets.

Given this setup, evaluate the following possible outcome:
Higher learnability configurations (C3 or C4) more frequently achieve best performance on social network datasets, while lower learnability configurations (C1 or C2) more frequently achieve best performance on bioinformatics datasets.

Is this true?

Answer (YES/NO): NO